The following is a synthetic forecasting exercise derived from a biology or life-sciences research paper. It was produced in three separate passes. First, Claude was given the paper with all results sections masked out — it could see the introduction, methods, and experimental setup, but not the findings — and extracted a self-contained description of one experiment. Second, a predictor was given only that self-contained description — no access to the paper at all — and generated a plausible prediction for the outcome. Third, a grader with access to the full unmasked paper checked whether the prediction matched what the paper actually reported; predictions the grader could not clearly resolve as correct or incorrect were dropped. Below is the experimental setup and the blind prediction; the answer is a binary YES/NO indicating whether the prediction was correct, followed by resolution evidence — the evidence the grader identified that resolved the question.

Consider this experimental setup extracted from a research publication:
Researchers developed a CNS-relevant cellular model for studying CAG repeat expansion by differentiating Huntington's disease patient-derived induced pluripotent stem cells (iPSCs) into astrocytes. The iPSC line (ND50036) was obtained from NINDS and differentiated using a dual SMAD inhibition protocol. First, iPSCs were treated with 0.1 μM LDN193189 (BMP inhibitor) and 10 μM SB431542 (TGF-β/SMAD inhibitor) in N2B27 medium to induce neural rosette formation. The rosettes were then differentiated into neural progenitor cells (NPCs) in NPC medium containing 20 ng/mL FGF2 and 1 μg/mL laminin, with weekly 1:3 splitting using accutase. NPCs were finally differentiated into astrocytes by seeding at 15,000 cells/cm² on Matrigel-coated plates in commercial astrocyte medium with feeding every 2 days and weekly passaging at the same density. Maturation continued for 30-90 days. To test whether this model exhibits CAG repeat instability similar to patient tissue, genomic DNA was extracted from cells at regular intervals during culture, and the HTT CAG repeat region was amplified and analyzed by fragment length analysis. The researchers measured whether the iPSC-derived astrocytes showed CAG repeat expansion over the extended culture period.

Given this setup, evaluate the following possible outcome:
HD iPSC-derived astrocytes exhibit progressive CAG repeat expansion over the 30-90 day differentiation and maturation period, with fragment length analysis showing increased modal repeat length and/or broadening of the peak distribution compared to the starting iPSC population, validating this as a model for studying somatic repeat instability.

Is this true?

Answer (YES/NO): YES